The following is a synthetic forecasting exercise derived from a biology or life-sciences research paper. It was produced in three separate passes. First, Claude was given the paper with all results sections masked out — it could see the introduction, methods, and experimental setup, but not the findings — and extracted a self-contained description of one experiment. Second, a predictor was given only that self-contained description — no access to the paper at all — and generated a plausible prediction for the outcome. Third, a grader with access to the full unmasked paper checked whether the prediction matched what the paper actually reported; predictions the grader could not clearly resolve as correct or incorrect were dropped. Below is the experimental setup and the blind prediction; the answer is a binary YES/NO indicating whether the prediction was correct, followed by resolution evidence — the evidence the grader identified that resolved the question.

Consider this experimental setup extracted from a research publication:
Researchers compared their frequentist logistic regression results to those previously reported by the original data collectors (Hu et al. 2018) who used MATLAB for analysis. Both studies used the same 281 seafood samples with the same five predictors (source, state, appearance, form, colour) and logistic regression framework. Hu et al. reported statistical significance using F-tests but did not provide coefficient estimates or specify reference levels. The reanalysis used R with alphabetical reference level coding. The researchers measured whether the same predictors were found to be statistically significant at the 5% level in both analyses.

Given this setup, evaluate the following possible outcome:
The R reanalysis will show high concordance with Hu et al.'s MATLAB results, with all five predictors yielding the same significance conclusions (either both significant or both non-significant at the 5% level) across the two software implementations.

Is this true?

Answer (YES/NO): NO